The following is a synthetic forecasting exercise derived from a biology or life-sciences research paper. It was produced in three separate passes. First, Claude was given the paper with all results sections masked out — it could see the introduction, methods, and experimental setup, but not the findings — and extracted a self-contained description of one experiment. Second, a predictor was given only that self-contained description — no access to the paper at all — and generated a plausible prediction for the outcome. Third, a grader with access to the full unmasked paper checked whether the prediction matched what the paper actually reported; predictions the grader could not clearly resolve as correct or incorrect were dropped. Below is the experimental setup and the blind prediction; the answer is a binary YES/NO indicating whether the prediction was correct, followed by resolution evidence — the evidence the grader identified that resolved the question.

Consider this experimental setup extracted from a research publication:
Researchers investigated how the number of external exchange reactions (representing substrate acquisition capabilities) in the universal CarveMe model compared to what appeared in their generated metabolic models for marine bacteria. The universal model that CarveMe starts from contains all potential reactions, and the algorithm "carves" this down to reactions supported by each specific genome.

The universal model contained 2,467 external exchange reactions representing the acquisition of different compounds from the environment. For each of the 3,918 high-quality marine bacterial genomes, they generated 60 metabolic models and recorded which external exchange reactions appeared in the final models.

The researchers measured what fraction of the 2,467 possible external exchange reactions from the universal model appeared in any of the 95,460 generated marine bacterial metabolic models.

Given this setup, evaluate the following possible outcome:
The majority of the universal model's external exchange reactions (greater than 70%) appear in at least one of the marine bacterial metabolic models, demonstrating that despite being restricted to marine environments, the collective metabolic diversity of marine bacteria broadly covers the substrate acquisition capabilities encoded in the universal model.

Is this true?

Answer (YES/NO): NO